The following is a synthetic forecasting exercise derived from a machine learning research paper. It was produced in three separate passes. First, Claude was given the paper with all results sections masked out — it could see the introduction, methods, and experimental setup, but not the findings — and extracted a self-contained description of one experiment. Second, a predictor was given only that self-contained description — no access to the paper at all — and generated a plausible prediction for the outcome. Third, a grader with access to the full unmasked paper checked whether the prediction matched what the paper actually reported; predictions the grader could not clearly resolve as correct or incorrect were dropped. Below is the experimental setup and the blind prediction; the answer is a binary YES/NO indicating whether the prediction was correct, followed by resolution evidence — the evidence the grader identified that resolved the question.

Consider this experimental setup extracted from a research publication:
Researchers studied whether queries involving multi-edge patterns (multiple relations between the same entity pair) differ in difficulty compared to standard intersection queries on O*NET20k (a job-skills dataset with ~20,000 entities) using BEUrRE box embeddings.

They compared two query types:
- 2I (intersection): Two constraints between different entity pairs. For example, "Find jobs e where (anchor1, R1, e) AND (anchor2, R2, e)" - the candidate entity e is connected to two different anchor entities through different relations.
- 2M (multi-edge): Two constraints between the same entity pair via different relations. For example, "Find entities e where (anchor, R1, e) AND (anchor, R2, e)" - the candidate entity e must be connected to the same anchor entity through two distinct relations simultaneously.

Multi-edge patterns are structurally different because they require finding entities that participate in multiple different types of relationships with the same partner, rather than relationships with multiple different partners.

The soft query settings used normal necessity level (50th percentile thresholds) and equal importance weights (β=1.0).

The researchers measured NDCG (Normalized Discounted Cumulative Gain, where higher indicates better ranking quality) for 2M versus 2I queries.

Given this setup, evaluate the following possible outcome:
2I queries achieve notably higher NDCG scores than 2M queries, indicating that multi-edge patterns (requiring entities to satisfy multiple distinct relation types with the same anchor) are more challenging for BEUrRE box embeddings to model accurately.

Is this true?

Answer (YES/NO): YES